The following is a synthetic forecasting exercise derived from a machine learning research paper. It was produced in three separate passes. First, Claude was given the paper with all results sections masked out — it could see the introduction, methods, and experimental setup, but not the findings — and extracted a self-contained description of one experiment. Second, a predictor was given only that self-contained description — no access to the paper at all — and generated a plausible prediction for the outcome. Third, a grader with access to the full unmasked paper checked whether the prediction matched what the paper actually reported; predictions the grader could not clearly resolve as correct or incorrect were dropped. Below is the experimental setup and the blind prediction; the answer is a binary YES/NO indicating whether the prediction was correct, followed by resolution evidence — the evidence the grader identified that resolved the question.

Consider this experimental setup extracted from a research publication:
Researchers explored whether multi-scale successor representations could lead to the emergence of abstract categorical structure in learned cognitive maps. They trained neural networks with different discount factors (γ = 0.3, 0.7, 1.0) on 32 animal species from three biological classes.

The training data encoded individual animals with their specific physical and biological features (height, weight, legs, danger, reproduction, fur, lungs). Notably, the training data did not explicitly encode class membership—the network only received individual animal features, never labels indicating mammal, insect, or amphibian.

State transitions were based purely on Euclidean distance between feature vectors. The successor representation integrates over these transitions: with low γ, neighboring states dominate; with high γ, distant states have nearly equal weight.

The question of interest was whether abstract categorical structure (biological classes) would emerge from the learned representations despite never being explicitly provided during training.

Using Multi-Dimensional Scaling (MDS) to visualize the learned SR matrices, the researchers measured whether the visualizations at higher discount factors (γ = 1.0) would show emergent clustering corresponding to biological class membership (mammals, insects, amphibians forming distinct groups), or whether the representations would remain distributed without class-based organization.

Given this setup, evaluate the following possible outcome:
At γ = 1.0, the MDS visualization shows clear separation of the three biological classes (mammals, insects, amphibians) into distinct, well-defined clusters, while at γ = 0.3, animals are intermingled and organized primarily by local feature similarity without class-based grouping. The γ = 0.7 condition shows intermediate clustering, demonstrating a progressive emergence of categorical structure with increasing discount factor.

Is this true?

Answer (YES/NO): YES